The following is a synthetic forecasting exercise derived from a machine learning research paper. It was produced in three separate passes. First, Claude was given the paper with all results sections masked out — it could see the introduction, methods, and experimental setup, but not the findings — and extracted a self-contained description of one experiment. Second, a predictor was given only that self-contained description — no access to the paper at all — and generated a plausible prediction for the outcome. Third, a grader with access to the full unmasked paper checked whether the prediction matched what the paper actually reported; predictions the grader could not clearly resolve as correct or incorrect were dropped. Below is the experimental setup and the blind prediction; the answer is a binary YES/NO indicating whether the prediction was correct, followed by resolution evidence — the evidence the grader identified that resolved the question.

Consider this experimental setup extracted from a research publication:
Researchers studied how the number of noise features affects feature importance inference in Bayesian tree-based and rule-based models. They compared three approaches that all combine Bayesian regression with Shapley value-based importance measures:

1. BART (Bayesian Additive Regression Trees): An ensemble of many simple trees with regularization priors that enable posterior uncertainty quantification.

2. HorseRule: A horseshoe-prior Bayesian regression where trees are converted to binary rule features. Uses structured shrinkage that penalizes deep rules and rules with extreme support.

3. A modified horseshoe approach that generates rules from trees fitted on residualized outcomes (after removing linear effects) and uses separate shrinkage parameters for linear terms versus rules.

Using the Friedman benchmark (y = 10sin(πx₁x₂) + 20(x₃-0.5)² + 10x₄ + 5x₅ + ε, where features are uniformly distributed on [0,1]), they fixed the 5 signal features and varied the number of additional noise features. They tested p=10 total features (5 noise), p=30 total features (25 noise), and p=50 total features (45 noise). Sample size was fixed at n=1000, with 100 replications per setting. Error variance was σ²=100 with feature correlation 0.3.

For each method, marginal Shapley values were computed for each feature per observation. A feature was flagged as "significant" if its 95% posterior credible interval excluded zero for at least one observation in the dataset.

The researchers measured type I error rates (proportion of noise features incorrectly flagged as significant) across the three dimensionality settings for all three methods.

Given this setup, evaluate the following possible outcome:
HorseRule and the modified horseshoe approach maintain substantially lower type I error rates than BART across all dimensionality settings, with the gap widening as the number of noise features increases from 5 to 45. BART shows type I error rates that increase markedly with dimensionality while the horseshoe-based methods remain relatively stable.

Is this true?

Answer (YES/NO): NO